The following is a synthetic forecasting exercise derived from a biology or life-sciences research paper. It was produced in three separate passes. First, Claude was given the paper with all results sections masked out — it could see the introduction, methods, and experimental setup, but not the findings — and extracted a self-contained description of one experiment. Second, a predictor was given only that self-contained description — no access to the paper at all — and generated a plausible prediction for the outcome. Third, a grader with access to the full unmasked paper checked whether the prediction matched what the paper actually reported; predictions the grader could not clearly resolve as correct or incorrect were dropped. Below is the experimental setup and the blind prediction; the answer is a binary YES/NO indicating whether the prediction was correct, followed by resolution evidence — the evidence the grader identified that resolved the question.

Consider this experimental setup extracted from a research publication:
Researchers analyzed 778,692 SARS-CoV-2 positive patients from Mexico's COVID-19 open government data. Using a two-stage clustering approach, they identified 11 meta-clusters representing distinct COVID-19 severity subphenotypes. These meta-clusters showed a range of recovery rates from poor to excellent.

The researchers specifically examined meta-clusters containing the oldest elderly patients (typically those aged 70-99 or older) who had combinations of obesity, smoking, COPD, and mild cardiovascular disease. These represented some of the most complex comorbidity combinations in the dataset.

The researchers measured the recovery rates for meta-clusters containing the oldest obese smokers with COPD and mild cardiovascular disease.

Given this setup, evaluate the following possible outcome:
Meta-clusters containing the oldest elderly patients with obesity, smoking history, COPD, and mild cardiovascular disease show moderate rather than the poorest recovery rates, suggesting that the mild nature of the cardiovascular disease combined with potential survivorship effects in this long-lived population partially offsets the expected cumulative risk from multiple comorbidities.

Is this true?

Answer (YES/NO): NO